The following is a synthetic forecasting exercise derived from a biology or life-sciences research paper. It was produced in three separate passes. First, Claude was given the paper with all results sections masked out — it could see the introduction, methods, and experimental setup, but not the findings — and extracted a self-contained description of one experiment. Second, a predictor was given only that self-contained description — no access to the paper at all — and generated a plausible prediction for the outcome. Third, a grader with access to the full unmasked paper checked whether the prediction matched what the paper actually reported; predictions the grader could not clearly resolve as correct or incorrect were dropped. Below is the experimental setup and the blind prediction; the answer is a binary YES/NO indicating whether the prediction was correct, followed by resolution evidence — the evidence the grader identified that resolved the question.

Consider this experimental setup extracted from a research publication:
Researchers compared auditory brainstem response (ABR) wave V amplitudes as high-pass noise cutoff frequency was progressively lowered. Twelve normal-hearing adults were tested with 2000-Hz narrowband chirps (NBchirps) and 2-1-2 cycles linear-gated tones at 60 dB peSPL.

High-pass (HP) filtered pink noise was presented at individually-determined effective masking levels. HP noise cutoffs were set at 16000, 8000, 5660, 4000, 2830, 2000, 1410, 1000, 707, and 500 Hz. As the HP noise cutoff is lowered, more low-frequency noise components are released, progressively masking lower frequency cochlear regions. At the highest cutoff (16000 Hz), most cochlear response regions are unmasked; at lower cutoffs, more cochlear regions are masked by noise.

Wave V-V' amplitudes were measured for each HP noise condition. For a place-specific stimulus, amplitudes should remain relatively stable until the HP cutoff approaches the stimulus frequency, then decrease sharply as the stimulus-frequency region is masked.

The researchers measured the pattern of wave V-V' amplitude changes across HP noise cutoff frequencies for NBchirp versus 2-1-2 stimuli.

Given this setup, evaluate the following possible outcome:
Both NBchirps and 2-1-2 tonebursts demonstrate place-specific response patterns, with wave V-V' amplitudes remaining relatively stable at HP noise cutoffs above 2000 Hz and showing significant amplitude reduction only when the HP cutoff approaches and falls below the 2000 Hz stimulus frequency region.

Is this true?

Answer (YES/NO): NO